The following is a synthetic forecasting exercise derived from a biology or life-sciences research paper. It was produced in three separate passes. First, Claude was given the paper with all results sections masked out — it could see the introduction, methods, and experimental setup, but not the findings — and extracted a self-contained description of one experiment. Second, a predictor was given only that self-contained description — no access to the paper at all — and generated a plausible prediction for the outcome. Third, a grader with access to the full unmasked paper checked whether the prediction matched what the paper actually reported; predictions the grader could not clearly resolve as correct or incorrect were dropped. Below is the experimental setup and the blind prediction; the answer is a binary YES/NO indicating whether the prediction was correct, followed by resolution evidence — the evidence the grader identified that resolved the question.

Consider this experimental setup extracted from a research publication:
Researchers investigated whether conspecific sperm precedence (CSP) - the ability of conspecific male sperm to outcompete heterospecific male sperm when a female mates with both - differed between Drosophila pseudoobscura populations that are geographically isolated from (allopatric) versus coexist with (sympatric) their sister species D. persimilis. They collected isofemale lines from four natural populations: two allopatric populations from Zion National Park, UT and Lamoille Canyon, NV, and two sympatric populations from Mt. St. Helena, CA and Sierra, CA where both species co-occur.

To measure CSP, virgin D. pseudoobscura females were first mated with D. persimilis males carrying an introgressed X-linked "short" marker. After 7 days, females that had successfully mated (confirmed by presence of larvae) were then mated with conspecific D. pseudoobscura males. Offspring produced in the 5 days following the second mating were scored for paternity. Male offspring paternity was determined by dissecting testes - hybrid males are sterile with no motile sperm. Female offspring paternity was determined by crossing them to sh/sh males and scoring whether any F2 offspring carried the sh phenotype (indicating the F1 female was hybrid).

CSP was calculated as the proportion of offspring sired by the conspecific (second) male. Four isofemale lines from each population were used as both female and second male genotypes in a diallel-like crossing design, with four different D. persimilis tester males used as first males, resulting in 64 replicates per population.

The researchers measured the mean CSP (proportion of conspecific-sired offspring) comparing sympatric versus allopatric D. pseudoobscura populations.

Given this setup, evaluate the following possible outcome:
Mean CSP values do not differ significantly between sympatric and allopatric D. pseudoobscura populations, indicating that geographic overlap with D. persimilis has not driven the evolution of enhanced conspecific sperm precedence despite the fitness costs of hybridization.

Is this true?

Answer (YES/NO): NO